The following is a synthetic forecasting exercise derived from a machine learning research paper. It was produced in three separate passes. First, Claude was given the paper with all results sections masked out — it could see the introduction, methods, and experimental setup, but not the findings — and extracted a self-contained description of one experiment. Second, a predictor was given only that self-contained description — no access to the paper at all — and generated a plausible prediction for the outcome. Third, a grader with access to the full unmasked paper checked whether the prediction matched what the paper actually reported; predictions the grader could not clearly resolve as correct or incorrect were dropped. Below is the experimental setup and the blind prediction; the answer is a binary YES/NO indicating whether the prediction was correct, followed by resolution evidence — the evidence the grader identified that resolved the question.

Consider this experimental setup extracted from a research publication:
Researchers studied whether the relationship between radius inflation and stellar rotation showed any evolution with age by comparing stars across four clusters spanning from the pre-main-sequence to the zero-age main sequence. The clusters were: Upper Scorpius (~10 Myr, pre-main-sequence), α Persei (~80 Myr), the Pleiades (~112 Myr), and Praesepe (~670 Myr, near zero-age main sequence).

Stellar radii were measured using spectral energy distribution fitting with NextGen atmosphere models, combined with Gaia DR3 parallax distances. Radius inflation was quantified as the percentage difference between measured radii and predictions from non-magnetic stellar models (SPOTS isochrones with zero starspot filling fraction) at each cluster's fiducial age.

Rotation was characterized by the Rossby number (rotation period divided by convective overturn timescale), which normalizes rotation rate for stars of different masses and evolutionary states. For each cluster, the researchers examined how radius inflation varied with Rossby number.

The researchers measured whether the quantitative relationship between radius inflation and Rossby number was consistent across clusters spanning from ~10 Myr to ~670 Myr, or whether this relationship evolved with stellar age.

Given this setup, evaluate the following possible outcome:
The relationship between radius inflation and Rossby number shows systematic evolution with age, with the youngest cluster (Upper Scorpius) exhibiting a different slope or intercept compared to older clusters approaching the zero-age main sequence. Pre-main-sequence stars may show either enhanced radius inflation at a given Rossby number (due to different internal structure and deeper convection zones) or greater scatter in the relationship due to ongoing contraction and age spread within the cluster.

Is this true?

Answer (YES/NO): NO